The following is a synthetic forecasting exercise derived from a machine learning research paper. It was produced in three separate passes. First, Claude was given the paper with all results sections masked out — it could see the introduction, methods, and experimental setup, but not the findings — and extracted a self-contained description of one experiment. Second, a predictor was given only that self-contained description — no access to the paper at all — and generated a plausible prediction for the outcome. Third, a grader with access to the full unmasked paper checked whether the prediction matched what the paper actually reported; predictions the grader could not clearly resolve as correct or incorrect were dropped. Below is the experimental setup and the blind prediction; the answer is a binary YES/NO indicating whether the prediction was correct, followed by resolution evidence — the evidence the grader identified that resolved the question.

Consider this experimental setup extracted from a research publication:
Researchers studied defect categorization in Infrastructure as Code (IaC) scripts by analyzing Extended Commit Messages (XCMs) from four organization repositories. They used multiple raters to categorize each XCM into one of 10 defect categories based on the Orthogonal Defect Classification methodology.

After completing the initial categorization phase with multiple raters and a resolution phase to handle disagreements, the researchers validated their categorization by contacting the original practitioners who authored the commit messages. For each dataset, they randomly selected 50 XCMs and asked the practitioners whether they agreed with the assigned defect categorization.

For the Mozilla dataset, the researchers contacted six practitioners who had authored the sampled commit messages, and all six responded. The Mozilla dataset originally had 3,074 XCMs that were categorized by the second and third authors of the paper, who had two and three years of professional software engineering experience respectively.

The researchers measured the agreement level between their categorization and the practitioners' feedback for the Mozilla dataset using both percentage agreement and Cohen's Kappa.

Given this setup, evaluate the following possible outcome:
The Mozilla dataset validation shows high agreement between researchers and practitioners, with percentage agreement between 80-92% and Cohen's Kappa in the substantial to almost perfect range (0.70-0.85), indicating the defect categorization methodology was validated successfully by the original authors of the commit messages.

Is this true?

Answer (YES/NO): NO